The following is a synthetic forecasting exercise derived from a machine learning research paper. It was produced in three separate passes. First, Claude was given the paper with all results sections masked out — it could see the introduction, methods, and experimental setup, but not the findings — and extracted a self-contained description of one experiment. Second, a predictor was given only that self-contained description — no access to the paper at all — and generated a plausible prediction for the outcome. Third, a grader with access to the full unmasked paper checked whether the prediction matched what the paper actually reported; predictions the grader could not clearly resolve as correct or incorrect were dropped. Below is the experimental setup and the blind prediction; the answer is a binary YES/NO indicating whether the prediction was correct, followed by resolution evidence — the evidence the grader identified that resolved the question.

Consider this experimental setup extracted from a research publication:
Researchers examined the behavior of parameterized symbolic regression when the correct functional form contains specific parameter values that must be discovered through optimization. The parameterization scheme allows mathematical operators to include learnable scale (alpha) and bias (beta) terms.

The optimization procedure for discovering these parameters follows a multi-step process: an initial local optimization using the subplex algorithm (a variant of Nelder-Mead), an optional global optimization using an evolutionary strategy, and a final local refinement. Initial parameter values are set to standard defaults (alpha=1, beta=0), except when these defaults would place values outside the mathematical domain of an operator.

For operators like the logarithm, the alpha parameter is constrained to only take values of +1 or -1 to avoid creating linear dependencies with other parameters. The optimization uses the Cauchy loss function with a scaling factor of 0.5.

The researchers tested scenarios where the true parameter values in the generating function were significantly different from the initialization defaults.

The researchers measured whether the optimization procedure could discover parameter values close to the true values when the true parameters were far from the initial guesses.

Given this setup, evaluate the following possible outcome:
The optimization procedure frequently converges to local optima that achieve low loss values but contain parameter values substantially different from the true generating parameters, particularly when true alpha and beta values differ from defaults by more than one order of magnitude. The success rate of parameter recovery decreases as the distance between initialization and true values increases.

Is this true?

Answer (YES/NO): NO